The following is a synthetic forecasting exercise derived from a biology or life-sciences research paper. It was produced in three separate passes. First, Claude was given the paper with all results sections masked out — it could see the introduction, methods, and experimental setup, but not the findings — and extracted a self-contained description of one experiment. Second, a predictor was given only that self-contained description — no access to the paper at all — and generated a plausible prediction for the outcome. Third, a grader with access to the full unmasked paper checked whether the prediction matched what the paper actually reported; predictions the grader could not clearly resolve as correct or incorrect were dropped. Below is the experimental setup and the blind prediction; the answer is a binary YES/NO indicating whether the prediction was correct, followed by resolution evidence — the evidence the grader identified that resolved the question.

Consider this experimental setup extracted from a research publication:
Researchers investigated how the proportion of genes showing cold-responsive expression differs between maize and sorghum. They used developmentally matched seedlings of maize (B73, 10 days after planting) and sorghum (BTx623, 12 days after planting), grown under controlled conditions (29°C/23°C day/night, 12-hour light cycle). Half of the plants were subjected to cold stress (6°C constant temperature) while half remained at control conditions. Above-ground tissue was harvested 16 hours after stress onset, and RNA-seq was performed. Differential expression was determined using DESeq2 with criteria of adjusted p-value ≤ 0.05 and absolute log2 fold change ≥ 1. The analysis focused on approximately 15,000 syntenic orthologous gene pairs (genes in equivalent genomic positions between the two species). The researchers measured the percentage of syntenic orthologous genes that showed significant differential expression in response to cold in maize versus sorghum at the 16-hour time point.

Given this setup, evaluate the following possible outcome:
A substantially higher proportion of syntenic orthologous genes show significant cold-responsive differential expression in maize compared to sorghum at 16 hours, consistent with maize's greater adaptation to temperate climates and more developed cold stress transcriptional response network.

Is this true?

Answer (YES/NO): NO